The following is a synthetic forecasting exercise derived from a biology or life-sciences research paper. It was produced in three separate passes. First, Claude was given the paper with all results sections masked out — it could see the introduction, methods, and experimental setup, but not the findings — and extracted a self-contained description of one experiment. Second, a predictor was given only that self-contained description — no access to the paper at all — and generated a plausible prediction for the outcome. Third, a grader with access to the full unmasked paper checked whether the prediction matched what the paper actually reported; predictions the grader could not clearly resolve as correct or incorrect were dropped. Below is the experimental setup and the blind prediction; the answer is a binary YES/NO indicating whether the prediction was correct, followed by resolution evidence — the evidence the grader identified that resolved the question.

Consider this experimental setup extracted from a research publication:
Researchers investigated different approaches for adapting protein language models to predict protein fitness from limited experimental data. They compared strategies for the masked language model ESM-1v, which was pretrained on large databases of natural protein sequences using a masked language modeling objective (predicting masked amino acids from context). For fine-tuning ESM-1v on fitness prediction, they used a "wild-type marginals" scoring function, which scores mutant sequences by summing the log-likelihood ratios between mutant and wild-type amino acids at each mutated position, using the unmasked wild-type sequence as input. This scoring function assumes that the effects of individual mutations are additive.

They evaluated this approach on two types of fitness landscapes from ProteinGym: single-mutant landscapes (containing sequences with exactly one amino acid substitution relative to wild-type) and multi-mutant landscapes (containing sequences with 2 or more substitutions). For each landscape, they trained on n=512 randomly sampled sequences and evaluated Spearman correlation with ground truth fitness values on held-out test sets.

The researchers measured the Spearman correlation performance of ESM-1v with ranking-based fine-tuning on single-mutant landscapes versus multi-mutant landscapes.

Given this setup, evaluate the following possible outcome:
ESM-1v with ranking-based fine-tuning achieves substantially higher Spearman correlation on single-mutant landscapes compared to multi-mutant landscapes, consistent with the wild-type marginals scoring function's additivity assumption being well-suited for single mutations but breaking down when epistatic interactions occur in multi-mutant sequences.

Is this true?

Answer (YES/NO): NO